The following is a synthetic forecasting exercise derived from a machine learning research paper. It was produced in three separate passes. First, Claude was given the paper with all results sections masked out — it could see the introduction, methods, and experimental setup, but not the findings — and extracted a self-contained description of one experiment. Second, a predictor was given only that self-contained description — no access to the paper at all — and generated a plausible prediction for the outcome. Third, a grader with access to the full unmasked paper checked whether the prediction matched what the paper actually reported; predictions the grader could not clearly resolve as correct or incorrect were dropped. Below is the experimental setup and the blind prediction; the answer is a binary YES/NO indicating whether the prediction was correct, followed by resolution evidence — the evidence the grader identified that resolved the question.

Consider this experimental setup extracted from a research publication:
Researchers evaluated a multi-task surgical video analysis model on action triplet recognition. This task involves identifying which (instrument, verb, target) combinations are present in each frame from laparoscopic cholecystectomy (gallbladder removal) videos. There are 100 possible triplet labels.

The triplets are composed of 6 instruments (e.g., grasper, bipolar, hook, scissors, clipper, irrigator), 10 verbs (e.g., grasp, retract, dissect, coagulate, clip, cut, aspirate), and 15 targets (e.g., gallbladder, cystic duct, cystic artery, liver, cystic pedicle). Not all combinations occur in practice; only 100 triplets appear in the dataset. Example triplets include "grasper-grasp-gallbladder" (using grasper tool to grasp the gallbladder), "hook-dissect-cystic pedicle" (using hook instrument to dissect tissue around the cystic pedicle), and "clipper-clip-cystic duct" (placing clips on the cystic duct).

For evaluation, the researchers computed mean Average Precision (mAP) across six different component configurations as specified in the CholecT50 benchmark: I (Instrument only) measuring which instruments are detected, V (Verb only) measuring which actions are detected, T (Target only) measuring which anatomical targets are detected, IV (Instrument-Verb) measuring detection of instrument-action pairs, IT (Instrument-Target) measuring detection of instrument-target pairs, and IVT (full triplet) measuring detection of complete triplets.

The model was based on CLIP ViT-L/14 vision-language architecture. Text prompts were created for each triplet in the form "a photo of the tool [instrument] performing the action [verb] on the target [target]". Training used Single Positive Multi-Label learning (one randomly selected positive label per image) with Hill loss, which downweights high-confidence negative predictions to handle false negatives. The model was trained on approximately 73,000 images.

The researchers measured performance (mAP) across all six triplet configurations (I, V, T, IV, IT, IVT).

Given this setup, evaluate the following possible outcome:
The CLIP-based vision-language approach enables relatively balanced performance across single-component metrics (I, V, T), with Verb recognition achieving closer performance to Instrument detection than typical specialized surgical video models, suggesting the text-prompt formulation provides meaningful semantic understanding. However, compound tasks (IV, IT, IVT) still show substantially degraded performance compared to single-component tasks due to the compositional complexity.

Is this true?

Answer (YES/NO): NO